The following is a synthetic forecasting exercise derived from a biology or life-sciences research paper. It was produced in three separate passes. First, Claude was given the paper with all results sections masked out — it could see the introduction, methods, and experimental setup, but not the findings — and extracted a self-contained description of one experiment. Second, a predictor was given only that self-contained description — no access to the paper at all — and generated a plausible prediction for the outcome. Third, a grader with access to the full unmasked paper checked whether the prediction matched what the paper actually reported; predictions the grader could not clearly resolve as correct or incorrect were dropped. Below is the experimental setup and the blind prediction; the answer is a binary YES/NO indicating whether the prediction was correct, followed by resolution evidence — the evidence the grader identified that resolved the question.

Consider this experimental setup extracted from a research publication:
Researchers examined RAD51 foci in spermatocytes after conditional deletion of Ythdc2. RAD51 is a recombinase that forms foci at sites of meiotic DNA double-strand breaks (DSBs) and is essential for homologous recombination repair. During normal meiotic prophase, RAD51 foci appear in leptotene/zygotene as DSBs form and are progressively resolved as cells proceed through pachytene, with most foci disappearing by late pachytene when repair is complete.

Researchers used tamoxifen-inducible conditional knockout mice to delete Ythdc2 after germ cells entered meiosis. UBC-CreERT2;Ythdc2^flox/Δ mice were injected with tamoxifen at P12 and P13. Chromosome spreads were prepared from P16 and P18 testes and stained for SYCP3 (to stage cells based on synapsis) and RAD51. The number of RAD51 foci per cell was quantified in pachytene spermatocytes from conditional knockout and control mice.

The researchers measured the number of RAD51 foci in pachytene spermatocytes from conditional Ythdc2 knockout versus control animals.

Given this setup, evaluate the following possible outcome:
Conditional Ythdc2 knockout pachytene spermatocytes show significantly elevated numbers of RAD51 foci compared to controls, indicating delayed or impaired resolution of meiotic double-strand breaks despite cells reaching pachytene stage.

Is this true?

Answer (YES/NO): NO